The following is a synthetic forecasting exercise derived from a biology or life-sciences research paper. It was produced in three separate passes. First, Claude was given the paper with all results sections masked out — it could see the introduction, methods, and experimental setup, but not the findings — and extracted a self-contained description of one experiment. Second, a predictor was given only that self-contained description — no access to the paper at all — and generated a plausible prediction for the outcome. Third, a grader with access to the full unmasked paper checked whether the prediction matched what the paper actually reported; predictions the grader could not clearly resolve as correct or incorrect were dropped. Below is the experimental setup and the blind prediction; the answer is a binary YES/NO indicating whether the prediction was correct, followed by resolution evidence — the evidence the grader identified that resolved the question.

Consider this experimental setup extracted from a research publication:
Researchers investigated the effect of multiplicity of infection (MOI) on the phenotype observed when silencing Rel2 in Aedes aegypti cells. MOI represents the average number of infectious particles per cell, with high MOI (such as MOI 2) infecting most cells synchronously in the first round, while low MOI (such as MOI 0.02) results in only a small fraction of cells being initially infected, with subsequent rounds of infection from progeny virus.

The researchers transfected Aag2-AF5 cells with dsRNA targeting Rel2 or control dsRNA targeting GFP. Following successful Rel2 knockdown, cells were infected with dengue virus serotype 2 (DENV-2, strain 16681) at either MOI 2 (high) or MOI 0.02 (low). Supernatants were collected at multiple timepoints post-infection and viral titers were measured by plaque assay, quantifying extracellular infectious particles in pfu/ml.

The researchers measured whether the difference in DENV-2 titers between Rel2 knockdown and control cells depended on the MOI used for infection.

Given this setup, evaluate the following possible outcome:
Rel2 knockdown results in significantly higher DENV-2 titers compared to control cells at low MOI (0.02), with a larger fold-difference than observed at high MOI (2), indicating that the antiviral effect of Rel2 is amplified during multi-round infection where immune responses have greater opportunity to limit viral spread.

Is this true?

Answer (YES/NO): NO